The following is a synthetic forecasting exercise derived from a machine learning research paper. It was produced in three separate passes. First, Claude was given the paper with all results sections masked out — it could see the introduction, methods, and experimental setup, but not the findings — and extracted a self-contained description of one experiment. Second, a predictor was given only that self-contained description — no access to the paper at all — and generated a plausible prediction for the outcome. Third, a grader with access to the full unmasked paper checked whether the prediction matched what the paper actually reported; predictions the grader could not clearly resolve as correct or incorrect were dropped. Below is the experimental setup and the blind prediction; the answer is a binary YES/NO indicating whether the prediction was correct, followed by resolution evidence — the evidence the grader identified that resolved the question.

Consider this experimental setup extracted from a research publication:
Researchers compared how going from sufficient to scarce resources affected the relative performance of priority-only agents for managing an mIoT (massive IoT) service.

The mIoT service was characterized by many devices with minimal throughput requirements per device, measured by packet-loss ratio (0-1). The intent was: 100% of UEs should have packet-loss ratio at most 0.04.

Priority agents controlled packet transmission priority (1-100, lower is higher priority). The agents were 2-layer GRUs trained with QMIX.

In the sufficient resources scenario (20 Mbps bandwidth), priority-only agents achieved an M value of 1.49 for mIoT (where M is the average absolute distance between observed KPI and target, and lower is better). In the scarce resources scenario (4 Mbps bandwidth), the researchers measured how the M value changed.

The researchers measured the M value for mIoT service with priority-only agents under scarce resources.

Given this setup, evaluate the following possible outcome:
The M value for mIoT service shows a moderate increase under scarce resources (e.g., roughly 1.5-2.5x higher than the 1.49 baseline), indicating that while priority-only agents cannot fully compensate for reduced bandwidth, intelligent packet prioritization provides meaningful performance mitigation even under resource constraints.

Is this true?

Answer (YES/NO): NO